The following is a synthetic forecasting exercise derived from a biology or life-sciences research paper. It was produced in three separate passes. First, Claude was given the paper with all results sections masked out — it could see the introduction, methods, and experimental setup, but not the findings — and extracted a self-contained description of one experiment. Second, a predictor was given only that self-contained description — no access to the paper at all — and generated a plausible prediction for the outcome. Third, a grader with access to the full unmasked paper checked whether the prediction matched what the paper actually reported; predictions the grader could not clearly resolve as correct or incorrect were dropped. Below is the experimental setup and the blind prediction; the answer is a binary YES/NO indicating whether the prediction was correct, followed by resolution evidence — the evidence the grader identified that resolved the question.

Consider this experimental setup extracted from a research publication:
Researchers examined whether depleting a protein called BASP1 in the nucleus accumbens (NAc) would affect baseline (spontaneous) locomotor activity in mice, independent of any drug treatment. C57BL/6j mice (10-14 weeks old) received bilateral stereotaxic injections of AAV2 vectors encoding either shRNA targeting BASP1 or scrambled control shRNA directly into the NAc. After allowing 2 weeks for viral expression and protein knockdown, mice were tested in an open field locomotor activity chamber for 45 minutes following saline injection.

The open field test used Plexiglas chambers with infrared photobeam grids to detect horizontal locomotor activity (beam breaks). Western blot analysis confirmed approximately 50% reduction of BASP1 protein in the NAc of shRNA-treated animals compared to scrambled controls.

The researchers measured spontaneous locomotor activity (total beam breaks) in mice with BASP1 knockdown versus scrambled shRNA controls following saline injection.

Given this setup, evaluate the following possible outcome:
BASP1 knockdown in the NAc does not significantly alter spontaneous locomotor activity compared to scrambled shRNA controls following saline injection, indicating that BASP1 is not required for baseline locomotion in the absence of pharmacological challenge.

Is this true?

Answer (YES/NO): YES